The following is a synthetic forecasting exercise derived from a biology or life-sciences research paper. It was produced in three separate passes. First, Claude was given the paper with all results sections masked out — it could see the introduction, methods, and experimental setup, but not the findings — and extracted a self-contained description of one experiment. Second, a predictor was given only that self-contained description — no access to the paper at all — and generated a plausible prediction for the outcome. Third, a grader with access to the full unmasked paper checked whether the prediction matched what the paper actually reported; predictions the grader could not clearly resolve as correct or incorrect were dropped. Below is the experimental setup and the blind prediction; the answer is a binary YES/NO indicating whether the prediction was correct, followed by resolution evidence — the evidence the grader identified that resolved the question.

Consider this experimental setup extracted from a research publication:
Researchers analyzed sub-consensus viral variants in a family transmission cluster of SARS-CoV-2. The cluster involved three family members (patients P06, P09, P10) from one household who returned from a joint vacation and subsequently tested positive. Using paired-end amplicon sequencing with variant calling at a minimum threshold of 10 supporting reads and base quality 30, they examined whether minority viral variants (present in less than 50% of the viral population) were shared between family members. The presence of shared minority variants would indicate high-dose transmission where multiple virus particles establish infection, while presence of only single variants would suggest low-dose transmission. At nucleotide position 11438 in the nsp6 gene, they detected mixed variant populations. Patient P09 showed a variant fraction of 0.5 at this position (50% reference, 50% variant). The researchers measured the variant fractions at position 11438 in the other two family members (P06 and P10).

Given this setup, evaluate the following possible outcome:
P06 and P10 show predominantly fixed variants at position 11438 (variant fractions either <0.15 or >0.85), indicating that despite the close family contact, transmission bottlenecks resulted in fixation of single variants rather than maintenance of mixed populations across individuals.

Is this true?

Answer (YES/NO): NO